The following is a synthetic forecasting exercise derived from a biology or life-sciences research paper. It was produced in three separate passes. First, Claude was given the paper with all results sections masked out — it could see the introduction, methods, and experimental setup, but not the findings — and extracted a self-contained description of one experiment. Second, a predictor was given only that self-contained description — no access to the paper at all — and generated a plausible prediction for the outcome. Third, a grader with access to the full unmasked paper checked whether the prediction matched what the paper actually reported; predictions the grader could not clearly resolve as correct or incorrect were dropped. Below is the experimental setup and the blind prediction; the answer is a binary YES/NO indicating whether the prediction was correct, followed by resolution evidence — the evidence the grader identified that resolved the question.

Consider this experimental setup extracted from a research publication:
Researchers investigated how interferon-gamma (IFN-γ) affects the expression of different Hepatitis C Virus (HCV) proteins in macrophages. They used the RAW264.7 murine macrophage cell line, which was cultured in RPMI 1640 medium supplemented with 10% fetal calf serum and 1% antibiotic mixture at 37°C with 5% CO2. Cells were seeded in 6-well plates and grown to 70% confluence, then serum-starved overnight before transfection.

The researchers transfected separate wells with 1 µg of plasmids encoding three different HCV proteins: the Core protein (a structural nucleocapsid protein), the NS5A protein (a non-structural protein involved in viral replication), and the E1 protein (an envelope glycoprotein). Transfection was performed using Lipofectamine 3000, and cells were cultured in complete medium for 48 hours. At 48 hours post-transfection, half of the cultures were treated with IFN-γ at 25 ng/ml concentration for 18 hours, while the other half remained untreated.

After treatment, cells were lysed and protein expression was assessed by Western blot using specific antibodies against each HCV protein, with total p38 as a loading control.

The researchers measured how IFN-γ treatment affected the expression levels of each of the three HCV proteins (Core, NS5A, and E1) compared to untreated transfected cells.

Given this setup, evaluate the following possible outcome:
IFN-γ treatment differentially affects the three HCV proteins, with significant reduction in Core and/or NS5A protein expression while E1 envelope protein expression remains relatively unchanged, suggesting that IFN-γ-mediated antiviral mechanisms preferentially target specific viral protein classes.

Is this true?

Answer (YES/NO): NO